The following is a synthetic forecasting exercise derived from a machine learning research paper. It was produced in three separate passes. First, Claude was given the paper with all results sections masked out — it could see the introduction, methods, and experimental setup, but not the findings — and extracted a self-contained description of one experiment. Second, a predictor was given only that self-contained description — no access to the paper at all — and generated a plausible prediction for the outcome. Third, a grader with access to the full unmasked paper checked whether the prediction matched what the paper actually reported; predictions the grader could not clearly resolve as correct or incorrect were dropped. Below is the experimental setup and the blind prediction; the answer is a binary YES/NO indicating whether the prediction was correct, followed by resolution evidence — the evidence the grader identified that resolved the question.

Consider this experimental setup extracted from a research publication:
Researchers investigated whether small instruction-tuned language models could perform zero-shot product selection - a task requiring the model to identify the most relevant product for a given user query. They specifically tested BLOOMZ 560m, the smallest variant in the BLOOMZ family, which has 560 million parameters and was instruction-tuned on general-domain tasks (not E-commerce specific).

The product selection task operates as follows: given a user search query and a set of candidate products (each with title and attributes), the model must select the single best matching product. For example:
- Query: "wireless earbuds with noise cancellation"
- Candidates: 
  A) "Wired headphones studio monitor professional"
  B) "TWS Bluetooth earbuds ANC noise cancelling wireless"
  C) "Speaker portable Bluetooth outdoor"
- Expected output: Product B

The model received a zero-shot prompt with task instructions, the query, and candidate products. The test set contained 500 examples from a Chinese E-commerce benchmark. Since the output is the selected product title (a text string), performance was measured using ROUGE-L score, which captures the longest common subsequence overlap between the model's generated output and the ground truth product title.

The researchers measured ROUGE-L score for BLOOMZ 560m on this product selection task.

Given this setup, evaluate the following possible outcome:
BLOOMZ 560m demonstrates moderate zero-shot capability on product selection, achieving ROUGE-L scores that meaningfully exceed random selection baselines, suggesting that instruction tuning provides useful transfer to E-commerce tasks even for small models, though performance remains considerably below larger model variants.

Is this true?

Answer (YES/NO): NO